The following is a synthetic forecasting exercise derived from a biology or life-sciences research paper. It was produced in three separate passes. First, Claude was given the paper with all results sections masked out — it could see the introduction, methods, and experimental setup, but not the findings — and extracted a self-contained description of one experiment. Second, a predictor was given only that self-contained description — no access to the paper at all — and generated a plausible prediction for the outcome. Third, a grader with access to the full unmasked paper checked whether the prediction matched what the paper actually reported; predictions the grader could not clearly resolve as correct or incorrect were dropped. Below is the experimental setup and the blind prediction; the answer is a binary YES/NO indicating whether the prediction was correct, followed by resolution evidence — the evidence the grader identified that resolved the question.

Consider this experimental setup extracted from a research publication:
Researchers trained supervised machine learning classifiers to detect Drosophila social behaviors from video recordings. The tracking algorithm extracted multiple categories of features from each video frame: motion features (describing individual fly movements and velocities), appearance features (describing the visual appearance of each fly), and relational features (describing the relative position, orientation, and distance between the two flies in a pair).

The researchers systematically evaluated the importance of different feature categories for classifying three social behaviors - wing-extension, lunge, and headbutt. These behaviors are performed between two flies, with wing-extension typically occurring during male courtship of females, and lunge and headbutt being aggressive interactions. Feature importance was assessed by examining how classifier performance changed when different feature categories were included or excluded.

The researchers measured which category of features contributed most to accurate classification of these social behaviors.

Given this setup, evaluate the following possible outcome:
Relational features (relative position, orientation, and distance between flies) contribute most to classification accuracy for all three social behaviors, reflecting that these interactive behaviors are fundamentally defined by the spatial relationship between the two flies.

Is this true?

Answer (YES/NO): NO